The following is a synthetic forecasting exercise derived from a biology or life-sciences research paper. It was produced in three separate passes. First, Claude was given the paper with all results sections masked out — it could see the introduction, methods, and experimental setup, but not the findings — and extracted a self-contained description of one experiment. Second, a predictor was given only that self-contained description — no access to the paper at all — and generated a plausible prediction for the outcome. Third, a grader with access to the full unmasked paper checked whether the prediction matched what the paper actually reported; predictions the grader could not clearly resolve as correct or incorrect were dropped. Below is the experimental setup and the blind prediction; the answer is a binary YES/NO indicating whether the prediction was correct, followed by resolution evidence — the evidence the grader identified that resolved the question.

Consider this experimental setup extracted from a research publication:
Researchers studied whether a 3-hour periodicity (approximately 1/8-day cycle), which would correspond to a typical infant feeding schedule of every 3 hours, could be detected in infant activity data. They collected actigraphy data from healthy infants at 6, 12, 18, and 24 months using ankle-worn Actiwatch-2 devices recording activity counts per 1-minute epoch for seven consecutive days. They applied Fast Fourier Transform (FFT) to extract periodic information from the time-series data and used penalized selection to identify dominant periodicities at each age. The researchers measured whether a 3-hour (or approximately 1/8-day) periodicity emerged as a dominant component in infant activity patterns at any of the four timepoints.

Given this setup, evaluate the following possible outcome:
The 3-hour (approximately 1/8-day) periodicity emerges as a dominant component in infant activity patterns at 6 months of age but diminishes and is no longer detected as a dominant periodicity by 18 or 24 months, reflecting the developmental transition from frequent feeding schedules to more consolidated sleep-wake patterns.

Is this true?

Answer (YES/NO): NO